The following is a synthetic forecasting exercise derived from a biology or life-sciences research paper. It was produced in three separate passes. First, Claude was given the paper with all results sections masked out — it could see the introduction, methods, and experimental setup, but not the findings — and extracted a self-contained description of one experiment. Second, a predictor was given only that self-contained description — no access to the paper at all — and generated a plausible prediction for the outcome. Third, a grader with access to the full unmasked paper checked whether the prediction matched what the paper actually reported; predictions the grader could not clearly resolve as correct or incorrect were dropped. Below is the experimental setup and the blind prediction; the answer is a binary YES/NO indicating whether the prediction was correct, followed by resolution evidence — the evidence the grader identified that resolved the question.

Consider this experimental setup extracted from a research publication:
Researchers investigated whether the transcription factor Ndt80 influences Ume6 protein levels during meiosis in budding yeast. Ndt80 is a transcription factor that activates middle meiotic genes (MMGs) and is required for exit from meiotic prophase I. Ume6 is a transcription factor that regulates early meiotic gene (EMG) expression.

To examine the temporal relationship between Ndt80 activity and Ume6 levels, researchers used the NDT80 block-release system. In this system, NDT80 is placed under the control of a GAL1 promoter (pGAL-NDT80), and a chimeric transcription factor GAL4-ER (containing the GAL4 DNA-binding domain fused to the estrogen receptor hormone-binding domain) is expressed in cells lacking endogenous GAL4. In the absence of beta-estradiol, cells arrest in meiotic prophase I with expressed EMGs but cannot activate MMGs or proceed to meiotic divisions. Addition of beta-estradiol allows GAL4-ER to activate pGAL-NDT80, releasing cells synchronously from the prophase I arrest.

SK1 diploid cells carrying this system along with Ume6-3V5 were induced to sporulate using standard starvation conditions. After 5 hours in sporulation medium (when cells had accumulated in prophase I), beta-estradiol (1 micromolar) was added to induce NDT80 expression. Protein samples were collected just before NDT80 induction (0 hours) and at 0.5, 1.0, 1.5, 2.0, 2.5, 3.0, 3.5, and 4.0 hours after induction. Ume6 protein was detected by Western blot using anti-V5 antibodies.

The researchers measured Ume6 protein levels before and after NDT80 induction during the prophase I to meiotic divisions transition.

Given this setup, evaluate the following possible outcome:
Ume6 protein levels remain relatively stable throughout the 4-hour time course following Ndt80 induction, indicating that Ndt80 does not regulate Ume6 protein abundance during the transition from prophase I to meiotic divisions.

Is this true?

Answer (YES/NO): NO